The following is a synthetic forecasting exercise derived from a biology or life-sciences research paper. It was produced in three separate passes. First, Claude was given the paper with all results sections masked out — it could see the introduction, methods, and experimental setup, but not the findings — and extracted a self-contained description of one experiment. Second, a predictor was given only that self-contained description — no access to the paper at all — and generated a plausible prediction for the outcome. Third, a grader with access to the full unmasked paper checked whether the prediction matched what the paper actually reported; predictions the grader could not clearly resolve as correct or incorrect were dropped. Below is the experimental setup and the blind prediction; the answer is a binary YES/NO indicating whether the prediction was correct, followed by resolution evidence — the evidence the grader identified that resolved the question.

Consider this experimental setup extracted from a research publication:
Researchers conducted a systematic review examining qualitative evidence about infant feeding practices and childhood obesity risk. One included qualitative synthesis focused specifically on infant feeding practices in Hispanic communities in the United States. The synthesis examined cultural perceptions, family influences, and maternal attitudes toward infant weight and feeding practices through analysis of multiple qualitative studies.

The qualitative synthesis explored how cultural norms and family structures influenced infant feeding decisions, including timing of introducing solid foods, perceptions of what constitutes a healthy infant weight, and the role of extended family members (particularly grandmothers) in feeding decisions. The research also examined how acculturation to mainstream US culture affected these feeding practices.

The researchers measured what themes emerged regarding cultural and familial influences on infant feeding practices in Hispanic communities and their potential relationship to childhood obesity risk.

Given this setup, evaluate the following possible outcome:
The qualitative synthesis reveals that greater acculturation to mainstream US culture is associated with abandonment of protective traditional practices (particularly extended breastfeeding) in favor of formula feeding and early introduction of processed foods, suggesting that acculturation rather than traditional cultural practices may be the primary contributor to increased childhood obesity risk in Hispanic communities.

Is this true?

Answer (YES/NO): NO